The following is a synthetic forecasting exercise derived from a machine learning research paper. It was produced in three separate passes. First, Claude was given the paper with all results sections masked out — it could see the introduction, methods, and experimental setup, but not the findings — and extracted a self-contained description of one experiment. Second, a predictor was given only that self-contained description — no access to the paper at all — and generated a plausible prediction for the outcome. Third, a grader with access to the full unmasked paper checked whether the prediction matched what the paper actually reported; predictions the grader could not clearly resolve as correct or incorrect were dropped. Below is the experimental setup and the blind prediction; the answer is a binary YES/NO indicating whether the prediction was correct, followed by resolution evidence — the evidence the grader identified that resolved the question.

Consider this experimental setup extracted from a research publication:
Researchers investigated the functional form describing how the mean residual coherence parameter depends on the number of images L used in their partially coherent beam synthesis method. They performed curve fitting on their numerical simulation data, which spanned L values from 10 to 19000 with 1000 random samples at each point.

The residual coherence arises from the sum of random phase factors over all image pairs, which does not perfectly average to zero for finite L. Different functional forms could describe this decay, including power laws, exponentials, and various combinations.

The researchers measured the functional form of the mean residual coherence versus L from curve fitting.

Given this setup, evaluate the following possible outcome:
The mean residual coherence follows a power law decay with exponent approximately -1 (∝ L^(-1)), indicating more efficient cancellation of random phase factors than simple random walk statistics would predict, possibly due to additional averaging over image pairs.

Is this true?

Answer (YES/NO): NO